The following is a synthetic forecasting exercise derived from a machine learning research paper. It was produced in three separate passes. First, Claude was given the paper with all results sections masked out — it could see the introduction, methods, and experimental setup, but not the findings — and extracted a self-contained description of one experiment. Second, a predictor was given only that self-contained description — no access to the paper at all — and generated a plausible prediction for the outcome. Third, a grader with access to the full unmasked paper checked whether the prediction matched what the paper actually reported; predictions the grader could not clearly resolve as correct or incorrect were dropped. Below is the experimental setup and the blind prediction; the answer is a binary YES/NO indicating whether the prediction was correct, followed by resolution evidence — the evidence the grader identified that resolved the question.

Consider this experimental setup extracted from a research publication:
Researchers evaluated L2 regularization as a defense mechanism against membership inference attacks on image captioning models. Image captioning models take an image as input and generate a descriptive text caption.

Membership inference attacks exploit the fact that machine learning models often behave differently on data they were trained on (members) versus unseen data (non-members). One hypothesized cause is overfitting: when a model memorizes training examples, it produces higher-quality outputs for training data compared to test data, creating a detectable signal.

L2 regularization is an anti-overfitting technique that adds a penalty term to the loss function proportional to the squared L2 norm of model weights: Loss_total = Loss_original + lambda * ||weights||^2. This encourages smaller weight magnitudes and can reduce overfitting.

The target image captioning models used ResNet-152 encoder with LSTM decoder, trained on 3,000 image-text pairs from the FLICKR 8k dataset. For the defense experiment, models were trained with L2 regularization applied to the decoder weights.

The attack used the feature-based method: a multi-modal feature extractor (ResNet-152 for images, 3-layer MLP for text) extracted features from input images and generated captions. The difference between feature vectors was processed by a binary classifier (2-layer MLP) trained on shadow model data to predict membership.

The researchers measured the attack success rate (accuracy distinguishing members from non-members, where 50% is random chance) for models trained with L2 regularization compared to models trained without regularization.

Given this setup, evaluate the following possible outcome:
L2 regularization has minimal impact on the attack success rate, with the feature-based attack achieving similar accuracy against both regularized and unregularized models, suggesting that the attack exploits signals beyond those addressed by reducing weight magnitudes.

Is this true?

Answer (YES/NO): NO